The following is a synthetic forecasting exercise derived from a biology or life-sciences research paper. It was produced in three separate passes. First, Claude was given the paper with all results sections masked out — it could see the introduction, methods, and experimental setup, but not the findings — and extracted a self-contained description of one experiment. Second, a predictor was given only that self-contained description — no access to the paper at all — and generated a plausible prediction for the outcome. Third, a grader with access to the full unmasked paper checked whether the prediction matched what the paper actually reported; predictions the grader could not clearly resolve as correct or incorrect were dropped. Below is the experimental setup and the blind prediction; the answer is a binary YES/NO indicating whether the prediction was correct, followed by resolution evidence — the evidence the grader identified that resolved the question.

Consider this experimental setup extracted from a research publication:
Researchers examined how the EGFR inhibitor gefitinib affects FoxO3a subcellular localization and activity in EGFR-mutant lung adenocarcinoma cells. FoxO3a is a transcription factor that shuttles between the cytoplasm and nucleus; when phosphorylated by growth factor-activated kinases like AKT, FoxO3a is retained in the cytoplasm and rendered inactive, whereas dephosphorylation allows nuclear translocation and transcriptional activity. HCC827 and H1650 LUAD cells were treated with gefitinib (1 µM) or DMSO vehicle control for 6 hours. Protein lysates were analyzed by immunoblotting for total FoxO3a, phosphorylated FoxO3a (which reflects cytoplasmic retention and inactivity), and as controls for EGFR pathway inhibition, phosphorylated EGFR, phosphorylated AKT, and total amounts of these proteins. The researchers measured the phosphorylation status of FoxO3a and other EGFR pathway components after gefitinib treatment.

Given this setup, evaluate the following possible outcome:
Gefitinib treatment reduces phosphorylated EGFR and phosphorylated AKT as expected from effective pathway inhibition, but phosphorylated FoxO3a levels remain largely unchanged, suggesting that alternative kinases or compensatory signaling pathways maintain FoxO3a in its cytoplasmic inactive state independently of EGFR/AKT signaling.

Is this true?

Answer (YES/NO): NO